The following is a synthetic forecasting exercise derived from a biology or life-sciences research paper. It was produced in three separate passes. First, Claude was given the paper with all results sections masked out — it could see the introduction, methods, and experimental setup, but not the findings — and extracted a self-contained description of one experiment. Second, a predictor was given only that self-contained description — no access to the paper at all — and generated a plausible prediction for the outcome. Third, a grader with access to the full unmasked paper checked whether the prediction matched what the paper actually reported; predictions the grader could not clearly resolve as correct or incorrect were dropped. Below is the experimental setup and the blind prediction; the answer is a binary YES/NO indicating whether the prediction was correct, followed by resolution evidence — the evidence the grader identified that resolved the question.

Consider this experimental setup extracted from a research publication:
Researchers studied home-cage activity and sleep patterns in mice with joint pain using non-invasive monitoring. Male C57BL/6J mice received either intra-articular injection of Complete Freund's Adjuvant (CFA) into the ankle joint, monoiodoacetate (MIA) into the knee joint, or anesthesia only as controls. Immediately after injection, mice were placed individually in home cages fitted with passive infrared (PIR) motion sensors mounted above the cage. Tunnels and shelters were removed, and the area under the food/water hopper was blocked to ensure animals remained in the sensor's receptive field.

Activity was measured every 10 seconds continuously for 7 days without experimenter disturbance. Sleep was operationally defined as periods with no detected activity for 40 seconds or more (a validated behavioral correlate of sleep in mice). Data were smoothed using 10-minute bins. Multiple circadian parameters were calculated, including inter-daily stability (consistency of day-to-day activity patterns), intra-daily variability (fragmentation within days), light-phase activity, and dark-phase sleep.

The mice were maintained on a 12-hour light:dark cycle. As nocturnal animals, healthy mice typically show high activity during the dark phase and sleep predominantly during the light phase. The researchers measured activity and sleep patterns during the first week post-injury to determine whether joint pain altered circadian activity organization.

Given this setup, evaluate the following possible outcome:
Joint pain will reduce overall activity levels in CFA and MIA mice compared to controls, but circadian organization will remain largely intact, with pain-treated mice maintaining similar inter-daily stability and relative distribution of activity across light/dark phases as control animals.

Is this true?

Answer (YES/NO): NO